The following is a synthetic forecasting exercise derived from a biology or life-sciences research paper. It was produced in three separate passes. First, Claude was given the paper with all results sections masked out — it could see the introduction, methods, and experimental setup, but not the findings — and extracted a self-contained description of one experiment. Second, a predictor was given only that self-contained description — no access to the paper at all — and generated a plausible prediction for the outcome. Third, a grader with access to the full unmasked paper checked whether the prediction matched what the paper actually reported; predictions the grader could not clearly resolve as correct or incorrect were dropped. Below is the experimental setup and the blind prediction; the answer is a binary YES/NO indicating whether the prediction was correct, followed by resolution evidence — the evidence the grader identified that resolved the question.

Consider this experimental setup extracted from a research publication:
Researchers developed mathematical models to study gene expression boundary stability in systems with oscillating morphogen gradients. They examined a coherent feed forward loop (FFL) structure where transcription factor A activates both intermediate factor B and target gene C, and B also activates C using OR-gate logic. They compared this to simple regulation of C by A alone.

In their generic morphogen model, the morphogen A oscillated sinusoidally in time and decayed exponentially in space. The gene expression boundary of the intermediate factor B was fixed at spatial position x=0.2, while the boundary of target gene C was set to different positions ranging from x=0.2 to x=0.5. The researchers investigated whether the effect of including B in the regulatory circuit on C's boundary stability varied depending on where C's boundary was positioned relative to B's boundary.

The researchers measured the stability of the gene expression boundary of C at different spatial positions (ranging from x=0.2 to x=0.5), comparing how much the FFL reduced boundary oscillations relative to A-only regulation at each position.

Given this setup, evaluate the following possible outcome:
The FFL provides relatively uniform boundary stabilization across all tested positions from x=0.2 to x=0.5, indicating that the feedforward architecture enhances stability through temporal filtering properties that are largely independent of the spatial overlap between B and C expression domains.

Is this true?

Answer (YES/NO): NO